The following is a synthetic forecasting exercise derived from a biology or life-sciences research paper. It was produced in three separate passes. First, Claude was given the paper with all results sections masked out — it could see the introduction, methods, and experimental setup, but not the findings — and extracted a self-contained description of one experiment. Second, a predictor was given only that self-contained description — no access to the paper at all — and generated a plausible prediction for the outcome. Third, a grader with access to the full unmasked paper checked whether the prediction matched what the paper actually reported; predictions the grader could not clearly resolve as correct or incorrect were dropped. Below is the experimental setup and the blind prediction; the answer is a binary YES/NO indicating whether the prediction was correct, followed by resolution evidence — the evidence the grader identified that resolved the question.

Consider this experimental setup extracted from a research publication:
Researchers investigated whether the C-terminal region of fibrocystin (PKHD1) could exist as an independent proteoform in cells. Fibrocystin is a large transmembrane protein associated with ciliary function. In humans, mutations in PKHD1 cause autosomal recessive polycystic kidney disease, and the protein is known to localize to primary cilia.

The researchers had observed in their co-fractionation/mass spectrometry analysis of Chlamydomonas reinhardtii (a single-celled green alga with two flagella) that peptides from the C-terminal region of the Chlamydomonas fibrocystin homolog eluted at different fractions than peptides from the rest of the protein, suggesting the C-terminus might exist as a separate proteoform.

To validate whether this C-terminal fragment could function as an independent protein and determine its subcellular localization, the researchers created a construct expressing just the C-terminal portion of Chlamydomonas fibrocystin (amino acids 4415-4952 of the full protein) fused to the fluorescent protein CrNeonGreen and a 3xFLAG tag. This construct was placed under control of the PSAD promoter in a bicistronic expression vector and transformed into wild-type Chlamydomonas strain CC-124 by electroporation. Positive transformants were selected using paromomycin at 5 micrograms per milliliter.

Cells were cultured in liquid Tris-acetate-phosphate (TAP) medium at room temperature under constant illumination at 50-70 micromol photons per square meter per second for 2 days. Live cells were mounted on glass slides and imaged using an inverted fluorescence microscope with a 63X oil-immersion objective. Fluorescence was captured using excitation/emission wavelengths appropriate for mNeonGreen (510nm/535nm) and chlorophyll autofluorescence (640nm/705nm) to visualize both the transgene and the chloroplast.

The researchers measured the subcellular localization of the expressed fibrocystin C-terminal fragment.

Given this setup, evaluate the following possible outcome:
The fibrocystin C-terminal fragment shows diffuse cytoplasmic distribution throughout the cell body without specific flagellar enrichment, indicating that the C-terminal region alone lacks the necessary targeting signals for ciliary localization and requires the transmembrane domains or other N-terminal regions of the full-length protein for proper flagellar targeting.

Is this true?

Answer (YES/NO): NO